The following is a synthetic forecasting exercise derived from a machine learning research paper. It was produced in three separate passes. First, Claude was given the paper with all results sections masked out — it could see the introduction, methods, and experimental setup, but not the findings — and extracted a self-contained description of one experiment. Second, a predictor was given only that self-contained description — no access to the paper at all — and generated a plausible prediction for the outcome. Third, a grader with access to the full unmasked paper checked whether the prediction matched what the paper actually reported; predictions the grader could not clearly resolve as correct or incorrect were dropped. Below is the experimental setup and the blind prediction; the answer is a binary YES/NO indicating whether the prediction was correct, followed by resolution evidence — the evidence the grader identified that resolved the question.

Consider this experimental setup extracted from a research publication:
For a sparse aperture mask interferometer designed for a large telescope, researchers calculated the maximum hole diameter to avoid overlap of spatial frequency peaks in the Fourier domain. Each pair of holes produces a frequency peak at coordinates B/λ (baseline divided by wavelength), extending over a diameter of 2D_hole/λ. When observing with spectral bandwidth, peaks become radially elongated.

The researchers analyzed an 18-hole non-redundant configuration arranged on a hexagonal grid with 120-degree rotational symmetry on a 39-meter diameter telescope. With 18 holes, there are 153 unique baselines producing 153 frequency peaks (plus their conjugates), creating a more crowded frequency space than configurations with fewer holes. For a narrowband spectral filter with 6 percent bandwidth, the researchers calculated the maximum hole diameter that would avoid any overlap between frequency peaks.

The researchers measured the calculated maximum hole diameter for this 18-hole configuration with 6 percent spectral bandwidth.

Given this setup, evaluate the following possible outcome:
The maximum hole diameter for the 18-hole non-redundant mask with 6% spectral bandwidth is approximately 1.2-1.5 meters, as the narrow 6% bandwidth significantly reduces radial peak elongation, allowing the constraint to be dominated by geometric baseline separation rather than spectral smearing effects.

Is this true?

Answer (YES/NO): NO